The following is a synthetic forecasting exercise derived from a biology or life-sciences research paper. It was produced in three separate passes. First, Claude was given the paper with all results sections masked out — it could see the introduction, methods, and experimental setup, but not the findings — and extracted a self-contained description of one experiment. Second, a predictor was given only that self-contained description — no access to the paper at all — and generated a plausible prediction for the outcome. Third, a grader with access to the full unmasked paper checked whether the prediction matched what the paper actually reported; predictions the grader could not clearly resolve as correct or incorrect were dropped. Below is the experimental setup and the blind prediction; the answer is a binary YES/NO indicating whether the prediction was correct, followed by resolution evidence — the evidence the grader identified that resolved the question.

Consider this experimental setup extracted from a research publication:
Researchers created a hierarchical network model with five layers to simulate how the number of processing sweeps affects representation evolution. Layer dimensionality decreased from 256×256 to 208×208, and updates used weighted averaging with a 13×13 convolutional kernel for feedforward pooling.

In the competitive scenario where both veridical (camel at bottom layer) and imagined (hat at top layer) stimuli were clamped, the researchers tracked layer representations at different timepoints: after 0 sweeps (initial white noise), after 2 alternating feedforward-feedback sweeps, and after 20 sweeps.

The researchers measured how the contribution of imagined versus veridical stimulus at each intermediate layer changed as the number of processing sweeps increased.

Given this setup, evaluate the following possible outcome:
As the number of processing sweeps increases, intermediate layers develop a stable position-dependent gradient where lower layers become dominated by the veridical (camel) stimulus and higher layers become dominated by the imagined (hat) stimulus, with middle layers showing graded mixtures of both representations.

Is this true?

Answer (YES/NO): YES